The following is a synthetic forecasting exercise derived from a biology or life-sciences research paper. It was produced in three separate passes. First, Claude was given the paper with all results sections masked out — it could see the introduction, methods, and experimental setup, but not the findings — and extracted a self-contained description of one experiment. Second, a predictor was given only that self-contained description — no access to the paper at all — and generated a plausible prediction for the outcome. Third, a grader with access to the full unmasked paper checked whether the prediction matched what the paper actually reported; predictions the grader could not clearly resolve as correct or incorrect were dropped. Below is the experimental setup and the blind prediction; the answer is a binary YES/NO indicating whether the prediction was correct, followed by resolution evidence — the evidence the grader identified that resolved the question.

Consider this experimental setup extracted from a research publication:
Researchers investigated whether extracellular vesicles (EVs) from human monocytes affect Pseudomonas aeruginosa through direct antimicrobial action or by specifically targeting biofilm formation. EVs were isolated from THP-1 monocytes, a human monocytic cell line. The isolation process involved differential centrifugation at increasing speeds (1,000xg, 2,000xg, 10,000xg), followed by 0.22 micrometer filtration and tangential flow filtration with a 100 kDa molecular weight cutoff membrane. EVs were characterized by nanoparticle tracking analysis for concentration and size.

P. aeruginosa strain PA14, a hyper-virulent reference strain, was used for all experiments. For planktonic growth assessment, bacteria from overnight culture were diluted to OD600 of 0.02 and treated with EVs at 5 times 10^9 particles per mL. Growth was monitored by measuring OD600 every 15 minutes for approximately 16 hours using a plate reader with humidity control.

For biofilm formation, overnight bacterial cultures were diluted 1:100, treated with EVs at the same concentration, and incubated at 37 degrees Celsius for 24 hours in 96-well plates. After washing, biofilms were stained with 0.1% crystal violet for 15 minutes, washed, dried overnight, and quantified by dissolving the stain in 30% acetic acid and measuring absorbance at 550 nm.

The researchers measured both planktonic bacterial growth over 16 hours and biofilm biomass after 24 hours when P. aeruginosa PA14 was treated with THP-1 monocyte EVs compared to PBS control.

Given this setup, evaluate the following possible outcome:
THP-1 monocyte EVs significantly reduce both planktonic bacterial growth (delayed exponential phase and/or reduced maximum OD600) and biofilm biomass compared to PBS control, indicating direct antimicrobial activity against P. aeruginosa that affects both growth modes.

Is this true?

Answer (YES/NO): NO